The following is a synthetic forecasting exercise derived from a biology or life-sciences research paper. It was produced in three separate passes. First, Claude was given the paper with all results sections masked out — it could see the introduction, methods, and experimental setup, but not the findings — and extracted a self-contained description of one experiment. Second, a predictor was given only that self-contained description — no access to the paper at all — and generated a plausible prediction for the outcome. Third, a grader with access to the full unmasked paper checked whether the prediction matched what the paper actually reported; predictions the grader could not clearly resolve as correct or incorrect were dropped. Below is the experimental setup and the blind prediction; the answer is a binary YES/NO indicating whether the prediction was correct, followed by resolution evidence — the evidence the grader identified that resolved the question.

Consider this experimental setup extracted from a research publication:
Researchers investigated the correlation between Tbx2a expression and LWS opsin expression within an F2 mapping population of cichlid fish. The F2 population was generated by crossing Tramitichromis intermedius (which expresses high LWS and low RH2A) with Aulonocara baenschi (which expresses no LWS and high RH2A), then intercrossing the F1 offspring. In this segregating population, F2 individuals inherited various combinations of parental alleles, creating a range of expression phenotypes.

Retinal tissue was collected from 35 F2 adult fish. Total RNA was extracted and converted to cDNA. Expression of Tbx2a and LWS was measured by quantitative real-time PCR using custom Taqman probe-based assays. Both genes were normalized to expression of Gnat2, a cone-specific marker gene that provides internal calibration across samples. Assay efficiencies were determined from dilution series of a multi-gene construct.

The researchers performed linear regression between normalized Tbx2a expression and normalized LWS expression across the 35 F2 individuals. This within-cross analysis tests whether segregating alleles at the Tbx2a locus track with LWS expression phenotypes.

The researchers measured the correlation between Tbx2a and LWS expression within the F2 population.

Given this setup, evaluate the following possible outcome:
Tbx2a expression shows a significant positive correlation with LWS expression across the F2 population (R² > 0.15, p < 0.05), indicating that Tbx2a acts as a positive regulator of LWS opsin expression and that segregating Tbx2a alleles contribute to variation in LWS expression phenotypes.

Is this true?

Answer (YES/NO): YES